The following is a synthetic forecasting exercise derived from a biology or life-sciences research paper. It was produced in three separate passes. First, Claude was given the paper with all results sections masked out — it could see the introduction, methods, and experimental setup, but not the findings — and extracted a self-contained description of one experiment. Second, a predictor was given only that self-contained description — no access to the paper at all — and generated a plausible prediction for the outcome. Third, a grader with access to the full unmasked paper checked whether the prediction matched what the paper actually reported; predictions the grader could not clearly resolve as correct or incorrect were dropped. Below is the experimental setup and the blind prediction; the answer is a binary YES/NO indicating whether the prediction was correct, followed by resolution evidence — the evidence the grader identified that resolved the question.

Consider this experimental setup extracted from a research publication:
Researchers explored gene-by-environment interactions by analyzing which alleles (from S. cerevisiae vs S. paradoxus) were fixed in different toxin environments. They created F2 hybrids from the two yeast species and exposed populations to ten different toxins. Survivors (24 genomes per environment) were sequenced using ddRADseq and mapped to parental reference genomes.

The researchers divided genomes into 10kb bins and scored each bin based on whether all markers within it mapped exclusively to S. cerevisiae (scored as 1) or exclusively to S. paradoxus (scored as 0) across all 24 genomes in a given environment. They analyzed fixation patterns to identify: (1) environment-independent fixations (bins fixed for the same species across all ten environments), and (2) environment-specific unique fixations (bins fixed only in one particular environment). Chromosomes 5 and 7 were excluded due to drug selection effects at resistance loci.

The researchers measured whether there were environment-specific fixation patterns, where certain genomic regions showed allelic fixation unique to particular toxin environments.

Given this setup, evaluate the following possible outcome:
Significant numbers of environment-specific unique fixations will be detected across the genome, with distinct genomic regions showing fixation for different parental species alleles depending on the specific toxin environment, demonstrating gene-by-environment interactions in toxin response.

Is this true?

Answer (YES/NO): YES